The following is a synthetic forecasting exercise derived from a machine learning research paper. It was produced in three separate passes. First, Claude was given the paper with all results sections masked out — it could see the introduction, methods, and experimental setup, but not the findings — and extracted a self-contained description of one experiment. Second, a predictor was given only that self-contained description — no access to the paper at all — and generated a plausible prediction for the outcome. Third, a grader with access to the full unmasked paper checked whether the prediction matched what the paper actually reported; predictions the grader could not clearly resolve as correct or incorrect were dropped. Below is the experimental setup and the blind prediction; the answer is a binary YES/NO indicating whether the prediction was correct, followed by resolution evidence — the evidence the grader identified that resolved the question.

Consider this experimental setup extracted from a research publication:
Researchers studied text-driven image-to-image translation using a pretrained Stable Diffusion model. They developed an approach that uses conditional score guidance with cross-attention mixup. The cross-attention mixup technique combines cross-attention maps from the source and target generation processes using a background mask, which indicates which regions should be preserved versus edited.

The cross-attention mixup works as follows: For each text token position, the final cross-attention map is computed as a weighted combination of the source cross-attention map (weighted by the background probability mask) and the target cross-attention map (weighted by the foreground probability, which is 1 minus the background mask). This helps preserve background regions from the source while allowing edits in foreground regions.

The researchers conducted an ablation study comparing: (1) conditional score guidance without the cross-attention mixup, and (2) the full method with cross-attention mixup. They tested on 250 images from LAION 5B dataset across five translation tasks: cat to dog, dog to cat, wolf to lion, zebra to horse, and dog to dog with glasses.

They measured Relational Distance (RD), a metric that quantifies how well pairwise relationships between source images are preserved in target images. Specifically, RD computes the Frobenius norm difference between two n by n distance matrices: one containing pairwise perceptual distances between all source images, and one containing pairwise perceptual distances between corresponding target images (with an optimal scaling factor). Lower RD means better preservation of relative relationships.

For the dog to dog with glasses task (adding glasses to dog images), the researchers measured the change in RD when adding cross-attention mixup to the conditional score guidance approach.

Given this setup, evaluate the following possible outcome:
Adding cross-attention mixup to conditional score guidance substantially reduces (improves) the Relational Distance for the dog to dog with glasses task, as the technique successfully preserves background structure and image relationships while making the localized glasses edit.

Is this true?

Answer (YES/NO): YES